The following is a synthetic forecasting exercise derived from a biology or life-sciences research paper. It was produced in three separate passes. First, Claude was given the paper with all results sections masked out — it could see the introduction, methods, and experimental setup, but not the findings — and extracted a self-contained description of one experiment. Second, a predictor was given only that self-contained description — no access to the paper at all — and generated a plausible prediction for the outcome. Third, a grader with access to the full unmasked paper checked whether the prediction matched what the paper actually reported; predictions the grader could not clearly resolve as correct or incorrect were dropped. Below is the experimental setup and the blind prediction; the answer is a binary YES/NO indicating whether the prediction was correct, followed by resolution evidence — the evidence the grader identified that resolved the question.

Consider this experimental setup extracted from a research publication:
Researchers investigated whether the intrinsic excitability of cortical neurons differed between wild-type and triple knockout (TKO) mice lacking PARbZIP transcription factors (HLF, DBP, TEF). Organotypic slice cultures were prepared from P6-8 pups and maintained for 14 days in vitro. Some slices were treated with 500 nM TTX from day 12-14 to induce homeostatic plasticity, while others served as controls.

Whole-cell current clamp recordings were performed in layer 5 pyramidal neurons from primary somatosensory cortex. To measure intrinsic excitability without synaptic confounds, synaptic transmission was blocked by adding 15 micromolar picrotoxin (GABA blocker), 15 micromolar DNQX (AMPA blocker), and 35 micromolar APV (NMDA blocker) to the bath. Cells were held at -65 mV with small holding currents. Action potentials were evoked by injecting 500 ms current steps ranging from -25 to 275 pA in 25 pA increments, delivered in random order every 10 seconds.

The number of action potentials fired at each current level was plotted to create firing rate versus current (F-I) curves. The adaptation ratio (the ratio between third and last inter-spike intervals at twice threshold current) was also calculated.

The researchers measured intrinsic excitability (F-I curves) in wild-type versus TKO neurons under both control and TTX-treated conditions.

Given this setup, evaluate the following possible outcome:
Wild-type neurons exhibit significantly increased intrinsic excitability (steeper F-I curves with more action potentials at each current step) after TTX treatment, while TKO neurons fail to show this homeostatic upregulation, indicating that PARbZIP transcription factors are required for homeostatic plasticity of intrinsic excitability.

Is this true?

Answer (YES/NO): NO